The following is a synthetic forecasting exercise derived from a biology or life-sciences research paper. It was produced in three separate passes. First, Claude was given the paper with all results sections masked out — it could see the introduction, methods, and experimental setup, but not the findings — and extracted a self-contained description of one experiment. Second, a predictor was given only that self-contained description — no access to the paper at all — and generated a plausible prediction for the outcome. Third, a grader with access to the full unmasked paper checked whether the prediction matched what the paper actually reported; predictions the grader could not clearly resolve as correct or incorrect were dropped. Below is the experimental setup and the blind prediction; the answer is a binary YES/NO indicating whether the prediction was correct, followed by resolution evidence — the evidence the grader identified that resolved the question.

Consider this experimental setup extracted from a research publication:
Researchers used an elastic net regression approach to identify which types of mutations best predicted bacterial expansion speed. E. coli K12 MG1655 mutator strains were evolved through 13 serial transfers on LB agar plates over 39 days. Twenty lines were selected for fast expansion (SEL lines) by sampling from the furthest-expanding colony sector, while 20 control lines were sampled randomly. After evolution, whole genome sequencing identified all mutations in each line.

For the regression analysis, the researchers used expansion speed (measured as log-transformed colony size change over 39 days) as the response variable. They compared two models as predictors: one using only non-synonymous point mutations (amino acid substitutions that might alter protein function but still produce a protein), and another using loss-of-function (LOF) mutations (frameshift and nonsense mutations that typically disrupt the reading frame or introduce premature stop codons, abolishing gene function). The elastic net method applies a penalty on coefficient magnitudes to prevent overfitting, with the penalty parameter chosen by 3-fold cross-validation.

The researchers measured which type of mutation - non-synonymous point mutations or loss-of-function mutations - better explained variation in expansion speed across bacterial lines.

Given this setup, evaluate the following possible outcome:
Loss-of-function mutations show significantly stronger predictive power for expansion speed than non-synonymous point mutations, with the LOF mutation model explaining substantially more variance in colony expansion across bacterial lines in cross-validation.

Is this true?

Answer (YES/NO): YES